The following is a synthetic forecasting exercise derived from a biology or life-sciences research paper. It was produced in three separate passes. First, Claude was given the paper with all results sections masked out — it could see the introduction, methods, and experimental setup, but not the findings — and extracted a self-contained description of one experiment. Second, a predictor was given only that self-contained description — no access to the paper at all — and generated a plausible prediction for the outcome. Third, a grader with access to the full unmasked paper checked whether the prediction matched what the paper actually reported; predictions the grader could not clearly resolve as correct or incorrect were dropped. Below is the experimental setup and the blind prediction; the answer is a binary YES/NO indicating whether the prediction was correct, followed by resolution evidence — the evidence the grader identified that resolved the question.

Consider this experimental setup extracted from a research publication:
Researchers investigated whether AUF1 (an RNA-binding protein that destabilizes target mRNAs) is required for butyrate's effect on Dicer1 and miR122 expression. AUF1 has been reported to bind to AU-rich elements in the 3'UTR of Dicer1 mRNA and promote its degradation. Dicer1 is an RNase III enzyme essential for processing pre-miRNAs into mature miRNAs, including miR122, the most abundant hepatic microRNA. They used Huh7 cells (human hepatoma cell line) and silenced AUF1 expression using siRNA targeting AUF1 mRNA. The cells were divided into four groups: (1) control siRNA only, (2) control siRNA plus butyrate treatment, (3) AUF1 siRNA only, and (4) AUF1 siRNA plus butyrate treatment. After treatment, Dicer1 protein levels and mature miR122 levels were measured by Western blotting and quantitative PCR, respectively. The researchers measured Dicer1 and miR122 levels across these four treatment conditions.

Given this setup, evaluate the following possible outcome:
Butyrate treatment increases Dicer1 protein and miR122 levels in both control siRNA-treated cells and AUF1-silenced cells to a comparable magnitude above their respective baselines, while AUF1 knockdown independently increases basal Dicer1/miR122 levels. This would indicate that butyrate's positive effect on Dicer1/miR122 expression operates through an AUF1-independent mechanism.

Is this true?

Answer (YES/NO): NO